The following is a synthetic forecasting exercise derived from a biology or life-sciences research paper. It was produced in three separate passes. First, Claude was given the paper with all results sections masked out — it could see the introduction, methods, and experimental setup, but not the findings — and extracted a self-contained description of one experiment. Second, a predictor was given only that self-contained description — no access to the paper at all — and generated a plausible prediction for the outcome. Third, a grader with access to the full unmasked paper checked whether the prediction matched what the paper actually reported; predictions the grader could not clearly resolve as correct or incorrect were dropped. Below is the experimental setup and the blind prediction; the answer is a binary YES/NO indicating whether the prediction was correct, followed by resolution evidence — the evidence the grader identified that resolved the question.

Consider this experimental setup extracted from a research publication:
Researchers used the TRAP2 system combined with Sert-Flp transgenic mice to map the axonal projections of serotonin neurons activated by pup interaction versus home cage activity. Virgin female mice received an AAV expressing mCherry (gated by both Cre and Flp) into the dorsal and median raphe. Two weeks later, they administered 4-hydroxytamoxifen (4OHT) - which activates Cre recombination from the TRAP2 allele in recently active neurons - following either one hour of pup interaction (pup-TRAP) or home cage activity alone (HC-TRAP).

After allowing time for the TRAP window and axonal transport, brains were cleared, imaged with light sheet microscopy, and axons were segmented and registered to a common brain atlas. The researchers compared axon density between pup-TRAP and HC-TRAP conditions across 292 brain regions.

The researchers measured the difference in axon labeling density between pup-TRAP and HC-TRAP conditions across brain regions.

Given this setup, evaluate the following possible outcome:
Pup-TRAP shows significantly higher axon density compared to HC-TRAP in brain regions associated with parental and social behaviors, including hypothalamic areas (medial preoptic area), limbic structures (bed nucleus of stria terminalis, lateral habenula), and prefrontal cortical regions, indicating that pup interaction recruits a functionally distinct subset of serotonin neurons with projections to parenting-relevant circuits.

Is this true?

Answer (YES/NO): NO